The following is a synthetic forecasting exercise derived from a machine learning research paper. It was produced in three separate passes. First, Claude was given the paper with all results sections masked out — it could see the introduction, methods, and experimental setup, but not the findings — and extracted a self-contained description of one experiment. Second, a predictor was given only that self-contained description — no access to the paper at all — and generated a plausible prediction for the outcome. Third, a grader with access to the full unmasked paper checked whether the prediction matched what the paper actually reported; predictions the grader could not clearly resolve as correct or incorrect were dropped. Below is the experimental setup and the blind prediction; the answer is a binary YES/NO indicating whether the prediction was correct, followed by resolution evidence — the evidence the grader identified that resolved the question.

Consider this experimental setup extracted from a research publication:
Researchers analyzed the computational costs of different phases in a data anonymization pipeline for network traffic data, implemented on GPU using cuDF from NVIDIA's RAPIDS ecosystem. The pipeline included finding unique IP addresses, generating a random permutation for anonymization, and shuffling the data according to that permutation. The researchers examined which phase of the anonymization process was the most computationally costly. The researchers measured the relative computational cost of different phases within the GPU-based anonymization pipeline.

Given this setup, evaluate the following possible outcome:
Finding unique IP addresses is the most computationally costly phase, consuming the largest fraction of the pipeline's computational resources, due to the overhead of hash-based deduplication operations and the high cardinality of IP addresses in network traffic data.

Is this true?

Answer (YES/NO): NO